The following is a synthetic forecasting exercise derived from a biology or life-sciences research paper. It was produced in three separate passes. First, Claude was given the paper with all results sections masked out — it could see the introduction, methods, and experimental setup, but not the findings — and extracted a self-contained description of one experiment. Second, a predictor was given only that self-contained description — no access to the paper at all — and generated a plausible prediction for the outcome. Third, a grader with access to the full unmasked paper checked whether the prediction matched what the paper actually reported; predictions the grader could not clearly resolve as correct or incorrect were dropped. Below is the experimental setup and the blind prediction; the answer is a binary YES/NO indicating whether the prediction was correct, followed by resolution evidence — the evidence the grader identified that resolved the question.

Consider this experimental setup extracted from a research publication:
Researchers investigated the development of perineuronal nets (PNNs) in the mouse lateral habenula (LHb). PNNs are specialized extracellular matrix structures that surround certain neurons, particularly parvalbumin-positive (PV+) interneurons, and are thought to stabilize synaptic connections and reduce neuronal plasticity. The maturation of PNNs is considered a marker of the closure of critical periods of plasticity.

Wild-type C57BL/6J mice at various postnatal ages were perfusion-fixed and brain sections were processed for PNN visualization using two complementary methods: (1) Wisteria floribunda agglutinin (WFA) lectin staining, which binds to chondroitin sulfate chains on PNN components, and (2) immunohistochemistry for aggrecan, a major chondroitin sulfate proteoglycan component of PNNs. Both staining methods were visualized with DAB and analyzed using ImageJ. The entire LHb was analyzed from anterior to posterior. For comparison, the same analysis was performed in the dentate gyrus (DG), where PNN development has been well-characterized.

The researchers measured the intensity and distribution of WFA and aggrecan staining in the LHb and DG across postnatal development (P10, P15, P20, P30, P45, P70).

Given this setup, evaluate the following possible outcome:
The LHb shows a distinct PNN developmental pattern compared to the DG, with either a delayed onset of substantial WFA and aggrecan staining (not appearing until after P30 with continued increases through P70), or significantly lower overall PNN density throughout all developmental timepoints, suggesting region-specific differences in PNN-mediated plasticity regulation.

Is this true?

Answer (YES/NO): NO